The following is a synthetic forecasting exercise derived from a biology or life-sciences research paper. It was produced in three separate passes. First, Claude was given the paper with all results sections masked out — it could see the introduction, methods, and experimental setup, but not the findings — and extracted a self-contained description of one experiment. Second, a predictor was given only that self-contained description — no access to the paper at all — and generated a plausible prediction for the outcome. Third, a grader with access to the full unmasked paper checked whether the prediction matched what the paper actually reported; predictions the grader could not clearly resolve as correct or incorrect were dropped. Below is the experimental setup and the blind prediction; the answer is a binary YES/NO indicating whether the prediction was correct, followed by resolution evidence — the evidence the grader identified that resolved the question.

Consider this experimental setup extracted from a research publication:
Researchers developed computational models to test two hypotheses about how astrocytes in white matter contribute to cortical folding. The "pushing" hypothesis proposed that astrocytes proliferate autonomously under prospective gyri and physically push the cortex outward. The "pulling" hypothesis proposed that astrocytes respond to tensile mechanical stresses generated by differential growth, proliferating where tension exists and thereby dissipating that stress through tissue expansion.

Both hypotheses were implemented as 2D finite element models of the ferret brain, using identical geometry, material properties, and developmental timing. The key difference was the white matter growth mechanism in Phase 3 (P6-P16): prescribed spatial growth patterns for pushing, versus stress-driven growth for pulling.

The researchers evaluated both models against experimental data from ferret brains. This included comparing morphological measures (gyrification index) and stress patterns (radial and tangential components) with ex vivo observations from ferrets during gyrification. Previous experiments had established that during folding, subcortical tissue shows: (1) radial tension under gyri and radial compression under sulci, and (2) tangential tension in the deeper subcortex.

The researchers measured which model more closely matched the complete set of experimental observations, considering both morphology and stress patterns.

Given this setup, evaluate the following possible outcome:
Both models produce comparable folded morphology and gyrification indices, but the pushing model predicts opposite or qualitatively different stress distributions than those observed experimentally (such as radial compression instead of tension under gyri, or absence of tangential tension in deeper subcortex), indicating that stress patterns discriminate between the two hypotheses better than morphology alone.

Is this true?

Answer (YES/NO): YES